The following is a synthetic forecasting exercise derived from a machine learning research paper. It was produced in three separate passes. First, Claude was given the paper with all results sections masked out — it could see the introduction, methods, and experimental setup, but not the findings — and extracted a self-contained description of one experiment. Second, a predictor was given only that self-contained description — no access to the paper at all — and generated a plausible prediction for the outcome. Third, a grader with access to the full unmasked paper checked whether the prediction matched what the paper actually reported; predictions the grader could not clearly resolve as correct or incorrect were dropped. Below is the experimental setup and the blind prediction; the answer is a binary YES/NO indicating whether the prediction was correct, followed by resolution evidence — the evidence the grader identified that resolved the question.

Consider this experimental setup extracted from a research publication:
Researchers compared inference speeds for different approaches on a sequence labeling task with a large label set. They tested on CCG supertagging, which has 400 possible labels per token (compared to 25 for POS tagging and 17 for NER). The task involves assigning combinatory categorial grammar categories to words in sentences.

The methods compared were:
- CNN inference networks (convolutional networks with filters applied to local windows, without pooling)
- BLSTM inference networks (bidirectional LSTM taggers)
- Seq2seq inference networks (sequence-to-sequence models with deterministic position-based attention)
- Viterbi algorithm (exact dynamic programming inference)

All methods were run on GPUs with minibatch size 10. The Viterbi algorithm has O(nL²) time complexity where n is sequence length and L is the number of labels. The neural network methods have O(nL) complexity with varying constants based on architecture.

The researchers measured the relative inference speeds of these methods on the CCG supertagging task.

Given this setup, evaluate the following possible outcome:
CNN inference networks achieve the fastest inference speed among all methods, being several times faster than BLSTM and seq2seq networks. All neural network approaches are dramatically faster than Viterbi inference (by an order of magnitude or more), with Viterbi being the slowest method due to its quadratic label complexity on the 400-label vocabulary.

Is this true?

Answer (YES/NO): NO